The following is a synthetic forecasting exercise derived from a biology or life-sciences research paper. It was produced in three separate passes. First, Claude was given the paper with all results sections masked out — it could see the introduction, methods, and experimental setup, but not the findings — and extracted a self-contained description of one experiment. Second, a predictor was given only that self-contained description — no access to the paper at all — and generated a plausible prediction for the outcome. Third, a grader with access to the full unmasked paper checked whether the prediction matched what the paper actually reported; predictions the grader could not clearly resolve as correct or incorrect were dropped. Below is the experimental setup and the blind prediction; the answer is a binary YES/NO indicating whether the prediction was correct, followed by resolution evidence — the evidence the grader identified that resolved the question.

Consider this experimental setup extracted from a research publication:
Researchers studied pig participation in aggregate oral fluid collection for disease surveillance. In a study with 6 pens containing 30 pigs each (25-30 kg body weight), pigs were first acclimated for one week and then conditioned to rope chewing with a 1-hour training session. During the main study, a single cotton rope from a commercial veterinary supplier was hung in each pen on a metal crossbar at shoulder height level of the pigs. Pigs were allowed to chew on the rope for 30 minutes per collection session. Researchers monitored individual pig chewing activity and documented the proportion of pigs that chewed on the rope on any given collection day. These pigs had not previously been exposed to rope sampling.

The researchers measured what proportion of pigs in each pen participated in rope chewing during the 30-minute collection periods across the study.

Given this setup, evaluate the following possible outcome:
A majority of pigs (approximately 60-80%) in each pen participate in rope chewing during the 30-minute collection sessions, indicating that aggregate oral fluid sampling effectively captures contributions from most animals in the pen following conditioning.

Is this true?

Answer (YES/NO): YES